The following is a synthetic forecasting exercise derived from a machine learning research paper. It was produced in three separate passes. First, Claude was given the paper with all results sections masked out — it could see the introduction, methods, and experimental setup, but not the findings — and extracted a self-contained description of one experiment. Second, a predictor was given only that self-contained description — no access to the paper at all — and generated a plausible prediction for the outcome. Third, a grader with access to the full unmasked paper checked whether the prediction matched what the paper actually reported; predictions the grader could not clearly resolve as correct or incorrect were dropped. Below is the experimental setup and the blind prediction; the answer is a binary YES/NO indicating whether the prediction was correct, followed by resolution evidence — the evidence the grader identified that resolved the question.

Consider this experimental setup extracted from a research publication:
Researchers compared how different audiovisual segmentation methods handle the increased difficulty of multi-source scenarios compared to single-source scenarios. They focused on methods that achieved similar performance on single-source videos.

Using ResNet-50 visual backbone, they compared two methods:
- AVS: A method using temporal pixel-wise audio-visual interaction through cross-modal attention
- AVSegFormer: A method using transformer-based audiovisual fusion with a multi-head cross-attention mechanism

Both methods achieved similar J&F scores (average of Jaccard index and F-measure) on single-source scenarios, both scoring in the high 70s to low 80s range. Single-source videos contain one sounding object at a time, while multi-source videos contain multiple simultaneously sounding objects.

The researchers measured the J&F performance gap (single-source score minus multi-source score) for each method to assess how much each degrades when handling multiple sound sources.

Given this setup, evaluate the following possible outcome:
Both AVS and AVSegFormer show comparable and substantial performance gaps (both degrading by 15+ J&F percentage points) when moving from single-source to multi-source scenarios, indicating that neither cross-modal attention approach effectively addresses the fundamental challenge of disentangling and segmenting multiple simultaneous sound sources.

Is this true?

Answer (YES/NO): YES